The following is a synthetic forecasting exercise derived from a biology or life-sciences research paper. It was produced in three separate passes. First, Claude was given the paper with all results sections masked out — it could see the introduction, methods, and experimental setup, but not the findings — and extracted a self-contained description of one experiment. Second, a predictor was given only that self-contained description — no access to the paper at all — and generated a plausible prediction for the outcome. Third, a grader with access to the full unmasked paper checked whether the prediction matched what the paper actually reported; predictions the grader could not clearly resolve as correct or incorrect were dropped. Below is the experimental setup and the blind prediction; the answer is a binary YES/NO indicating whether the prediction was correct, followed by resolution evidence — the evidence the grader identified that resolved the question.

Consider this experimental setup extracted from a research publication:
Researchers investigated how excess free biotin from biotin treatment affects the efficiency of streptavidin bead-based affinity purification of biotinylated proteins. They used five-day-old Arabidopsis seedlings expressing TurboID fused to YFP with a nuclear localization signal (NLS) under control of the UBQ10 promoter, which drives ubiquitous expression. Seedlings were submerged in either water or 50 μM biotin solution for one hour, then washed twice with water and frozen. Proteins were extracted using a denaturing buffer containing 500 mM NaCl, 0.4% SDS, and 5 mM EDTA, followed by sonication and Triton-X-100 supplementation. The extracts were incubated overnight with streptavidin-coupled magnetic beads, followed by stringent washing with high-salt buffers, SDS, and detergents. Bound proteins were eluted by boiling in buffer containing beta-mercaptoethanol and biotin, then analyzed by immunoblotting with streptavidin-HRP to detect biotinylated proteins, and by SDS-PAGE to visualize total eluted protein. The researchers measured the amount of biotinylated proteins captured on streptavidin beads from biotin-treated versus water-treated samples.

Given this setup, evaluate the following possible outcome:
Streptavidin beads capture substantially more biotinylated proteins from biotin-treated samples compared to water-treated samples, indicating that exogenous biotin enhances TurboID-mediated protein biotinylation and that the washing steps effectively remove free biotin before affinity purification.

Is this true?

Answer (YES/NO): NO